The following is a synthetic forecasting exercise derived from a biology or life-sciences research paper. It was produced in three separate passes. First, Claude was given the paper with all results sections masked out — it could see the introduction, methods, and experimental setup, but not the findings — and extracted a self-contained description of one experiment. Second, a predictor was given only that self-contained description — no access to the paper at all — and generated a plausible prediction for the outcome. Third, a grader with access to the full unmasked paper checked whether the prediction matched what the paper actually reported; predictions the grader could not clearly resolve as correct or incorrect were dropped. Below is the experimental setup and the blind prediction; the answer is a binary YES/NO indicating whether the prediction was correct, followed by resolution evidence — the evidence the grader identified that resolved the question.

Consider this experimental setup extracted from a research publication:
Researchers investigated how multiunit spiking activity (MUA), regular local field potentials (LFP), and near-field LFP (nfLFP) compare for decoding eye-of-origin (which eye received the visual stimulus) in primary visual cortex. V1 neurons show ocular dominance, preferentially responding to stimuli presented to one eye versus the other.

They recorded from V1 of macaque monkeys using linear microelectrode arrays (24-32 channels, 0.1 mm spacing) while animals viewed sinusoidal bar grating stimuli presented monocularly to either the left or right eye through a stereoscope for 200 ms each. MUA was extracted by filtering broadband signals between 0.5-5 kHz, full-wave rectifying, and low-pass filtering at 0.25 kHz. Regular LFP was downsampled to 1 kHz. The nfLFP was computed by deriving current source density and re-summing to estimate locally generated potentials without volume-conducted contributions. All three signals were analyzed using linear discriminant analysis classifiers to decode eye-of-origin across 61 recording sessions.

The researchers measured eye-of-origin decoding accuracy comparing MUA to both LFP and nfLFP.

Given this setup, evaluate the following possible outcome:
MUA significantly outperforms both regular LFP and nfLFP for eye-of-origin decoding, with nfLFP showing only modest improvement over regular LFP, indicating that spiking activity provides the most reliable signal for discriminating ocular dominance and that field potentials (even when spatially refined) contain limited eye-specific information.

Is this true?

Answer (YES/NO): NO